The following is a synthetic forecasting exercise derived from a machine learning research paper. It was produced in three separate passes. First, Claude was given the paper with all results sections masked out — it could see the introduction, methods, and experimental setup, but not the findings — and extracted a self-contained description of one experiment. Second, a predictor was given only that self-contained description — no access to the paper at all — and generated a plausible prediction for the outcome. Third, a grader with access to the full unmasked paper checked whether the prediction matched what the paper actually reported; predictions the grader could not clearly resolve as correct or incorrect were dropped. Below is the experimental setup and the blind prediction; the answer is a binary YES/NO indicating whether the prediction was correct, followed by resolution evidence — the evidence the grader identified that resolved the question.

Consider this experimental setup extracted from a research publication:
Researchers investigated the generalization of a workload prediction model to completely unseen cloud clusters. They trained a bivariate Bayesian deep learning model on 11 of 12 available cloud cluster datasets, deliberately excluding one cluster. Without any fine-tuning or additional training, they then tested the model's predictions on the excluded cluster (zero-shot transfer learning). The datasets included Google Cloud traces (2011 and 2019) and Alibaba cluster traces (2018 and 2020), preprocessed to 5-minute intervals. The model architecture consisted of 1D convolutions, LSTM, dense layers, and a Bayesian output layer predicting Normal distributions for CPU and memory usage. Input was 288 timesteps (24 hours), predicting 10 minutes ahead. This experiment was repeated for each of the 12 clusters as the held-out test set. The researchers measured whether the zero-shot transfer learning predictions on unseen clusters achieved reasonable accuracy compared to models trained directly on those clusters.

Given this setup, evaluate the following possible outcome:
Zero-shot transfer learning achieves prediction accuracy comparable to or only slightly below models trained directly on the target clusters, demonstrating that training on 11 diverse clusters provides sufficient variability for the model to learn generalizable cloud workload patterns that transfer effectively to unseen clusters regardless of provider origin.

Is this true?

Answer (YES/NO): NO